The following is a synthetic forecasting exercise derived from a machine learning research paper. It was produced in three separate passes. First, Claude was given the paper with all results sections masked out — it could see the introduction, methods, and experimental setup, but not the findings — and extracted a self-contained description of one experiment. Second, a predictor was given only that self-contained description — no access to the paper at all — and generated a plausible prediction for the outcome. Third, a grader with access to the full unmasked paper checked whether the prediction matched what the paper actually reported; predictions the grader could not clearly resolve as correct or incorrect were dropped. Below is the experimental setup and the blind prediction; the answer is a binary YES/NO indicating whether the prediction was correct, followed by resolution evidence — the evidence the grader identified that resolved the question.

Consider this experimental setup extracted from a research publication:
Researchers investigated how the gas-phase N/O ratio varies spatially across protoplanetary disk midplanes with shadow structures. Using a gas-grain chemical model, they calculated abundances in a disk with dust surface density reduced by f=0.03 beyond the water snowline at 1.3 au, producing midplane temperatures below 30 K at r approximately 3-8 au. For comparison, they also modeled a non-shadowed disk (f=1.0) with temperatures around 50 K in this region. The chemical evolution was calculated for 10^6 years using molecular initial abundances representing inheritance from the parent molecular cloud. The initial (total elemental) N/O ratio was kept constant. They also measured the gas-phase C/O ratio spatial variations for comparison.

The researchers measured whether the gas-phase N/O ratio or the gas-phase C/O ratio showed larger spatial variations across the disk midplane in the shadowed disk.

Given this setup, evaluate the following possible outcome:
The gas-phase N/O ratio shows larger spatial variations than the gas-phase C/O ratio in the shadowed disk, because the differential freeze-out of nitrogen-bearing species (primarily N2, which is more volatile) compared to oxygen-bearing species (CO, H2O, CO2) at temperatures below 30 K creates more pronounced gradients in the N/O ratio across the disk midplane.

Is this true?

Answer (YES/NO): YES